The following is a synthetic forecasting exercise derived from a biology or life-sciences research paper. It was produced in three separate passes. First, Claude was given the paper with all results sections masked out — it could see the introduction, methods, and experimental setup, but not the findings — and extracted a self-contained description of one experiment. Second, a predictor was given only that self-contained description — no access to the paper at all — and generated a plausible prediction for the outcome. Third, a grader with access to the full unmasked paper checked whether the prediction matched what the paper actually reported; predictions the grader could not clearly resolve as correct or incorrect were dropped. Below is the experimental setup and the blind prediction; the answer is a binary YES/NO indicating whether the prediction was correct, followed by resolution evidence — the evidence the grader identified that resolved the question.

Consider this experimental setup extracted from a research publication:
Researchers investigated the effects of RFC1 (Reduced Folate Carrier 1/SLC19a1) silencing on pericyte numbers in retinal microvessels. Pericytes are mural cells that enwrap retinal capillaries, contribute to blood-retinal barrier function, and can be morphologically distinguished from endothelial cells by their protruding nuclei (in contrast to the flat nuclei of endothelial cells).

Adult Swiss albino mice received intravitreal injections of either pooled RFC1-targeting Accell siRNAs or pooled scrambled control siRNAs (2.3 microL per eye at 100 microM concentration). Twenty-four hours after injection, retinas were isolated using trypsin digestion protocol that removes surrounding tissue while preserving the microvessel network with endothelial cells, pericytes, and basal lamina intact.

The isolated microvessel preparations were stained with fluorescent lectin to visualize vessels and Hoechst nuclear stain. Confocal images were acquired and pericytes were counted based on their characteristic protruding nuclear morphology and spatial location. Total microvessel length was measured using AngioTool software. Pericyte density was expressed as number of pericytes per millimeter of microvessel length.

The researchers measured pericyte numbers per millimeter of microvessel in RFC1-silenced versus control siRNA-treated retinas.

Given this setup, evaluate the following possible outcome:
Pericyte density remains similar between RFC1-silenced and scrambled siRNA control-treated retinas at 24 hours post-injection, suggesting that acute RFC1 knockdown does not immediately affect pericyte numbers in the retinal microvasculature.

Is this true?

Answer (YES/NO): YES